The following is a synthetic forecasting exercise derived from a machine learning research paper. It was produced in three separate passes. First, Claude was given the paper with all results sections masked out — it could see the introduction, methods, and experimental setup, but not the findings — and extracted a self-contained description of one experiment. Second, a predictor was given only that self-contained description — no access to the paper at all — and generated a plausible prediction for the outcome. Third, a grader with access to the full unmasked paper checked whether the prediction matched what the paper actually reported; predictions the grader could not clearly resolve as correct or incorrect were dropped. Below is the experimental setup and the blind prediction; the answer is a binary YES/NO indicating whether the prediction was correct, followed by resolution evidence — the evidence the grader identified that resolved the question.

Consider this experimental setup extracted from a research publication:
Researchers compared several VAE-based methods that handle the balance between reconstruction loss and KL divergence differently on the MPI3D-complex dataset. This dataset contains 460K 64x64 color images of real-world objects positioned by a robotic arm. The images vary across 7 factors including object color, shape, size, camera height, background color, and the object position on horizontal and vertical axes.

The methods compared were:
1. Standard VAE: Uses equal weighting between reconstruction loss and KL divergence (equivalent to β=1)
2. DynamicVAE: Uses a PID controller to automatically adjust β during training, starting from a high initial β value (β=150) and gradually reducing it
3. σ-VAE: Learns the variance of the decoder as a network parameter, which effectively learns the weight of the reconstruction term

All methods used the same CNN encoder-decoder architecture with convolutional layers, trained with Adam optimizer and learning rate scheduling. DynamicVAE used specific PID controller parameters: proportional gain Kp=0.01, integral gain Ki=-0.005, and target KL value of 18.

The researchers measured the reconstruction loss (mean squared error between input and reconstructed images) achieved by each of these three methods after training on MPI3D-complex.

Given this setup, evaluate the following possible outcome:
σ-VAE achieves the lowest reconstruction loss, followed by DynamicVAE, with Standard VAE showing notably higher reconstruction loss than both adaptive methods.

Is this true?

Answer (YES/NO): NO